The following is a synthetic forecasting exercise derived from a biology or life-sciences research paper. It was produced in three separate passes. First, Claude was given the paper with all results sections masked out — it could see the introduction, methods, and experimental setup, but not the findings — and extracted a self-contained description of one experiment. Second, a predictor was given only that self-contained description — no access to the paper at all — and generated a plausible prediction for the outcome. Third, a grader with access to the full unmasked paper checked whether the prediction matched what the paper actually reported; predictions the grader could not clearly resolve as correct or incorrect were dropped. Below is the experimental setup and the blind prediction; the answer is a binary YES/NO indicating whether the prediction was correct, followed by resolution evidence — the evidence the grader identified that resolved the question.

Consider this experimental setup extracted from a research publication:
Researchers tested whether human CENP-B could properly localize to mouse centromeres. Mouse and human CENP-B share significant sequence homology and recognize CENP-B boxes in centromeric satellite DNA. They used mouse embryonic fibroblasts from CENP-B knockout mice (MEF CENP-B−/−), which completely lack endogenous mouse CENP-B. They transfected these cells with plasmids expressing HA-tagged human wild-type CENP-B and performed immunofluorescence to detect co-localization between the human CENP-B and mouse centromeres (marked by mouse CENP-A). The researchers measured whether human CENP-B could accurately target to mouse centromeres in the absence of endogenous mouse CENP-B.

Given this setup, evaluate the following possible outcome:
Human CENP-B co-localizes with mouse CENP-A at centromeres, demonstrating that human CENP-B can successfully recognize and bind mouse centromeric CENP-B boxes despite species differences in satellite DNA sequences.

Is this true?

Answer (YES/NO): YES